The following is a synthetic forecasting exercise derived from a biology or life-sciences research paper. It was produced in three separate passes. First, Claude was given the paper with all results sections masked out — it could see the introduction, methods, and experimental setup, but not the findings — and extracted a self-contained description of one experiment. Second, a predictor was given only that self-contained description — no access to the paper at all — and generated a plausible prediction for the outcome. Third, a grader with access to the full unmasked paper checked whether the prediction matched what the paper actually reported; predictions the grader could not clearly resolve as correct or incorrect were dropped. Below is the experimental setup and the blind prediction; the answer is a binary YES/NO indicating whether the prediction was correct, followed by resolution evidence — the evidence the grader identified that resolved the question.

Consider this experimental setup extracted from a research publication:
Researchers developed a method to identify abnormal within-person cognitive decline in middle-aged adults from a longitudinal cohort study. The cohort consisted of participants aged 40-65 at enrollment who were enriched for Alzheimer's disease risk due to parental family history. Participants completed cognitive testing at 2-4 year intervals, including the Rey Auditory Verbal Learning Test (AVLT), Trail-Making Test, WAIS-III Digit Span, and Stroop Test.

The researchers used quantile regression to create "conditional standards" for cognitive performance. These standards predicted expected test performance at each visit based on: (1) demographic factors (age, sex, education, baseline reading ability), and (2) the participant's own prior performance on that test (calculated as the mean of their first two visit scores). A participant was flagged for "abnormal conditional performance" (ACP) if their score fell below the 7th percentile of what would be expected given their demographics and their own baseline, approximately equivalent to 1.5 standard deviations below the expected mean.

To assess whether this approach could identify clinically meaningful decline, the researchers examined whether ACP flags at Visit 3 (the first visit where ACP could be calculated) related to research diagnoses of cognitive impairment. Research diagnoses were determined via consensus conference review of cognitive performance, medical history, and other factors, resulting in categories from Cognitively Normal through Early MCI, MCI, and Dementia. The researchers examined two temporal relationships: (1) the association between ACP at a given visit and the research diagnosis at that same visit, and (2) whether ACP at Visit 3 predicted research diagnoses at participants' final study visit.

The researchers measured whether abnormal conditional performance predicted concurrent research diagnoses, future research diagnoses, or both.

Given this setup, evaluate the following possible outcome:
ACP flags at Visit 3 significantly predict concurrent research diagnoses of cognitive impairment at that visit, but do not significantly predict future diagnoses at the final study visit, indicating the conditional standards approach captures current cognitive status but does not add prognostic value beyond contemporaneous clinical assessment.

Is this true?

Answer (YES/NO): YES